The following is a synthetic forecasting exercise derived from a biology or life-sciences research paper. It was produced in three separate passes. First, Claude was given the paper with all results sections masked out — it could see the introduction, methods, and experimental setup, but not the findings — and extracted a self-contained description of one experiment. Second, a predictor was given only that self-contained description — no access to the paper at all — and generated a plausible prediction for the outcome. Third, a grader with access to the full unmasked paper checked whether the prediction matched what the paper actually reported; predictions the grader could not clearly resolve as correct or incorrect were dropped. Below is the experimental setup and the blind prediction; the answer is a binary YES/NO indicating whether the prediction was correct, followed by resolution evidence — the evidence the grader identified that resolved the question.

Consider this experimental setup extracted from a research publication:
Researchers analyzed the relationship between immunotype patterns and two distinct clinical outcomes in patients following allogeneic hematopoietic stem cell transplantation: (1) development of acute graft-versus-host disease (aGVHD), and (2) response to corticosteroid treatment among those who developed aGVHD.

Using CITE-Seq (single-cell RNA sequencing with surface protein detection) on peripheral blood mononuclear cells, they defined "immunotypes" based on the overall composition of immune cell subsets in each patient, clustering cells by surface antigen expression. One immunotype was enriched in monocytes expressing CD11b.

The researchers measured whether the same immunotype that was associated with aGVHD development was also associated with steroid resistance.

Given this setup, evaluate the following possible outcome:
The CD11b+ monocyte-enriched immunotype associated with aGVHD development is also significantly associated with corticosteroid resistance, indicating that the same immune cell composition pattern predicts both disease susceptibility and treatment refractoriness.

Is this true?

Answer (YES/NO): NO